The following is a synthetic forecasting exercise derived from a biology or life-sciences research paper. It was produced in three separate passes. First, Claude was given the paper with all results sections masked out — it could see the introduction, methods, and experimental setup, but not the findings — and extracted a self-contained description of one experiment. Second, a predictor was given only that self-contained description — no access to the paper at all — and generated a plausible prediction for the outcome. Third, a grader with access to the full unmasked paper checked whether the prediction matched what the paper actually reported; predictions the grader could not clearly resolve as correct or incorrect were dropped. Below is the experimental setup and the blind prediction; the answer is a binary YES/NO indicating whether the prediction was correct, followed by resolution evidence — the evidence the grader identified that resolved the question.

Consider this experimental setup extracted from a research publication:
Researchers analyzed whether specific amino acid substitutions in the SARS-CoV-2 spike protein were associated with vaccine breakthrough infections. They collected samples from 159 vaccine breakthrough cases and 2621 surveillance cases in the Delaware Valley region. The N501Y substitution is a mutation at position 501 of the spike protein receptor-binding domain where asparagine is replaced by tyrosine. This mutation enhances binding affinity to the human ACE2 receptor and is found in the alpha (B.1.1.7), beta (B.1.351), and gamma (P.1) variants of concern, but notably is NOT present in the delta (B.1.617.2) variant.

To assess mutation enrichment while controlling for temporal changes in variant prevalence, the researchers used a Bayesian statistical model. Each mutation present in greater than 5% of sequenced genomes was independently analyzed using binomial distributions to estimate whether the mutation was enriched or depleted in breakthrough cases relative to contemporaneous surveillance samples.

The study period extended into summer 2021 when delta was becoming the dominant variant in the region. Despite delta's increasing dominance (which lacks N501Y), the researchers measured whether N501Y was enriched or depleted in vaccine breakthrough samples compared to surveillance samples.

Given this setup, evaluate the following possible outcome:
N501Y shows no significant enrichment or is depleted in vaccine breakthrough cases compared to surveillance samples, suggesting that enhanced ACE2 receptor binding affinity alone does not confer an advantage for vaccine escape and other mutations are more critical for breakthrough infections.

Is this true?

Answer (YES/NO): NO